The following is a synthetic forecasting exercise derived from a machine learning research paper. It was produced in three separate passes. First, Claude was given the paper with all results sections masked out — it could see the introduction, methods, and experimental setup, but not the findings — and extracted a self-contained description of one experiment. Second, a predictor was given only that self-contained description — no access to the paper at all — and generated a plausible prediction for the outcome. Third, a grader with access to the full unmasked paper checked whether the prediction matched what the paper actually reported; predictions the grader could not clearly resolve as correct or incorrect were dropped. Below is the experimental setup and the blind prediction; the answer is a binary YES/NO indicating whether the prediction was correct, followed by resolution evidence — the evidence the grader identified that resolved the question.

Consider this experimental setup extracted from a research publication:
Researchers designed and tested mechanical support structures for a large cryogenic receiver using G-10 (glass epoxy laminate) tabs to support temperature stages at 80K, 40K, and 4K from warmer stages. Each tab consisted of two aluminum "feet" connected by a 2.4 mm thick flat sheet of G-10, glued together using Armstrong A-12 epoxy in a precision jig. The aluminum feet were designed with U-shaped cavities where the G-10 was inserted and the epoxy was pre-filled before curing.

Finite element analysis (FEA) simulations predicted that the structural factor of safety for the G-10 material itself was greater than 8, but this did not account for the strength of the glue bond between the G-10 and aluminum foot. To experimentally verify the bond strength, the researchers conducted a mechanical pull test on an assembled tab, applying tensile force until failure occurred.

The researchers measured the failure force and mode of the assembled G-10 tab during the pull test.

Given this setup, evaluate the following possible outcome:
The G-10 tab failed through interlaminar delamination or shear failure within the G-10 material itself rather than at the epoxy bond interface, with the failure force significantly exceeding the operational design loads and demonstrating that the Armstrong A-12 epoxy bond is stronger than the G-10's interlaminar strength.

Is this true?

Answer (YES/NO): NO